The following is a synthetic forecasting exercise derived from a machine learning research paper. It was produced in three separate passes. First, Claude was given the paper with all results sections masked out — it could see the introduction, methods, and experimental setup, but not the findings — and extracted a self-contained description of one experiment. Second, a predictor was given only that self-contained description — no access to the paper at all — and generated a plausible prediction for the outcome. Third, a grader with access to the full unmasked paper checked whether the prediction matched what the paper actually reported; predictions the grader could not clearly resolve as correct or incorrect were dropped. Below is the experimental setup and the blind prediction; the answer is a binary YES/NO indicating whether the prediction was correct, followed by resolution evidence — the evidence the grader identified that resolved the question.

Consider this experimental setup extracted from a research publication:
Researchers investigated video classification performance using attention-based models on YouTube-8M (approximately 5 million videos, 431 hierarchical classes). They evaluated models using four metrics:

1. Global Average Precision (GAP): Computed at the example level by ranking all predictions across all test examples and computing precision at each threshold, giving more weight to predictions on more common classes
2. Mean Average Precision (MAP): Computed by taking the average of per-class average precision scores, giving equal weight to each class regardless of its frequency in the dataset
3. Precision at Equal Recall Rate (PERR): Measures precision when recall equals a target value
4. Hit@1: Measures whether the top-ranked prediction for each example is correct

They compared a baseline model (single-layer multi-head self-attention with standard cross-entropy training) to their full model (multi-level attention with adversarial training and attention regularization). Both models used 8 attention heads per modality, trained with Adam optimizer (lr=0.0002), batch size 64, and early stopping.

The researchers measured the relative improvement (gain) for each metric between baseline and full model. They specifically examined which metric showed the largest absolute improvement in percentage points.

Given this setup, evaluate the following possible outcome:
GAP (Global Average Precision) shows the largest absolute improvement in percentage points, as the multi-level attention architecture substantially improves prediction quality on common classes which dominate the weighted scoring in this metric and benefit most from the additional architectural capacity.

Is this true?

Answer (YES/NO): NO